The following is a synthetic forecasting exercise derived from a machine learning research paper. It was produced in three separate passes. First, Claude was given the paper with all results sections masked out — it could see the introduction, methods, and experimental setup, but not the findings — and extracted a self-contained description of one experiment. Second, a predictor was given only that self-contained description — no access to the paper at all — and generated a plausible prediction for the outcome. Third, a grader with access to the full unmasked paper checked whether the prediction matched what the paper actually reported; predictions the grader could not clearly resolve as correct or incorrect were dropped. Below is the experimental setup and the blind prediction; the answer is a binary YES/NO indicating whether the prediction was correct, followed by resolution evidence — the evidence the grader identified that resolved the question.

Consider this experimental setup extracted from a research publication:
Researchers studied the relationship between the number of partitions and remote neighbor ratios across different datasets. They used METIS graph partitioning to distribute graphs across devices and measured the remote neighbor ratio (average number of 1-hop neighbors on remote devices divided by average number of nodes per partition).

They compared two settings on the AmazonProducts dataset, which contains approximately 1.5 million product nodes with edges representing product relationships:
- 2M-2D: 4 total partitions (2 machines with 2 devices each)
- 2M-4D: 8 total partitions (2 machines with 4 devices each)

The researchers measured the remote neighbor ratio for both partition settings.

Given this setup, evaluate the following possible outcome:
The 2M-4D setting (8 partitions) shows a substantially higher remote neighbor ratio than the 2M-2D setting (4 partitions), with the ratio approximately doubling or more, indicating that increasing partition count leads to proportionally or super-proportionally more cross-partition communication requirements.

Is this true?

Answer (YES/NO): NO